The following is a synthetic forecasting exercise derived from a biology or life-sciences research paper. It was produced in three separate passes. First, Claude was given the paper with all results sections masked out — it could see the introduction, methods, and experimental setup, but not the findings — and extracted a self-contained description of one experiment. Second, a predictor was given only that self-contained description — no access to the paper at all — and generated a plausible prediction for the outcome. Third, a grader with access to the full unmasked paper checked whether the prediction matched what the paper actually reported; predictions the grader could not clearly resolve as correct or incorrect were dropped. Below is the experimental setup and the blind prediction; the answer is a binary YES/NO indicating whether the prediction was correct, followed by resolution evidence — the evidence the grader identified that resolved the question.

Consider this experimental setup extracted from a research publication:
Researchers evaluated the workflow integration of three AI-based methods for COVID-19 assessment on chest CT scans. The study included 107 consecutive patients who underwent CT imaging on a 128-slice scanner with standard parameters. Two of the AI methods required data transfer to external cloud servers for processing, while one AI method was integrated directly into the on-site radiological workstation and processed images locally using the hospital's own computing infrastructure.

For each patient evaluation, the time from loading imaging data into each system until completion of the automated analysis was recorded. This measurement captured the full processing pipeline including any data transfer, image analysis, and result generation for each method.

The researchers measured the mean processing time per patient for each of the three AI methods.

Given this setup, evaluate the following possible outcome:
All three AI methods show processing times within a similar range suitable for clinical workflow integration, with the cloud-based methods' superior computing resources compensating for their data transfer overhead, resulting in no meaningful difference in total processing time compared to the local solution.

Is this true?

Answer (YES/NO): NO